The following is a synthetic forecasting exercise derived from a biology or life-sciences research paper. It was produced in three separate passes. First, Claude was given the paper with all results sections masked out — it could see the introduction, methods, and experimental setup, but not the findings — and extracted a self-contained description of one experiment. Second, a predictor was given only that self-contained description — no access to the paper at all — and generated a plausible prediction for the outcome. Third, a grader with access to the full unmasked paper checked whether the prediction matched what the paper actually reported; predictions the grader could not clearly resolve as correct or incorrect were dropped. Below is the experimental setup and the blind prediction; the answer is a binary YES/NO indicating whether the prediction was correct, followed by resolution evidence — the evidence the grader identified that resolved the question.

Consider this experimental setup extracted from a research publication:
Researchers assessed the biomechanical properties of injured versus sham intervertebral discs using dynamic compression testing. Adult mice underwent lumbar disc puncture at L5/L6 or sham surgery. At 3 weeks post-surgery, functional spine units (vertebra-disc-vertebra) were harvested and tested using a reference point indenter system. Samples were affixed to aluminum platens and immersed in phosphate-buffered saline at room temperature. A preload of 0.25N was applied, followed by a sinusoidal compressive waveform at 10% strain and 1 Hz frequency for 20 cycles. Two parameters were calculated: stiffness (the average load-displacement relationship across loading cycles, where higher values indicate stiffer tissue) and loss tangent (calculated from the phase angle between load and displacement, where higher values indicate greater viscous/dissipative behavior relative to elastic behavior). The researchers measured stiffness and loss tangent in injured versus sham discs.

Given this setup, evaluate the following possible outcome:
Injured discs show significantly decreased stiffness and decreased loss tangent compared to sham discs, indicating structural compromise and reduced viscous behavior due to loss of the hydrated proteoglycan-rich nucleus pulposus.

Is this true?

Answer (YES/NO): NO